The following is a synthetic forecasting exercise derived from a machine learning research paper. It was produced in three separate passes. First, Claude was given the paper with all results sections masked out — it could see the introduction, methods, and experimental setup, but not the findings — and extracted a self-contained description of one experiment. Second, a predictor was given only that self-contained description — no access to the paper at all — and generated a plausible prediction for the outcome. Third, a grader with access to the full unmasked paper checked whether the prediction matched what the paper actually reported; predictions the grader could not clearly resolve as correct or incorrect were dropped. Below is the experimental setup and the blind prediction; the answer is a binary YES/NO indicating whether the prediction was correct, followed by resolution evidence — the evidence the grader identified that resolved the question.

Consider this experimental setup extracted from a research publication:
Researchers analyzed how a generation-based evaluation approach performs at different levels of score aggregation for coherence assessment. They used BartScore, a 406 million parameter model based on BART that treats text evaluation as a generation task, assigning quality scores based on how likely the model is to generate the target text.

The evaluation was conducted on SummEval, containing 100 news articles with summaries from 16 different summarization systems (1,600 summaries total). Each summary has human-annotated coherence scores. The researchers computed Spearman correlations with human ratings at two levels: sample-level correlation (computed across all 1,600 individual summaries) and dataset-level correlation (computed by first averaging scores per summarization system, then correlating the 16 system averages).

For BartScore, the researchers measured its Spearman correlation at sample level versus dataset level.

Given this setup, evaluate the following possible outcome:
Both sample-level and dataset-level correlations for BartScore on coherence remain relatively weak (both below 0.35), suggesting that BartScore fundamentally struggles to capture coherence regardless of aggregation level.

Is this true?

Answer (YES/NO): NO